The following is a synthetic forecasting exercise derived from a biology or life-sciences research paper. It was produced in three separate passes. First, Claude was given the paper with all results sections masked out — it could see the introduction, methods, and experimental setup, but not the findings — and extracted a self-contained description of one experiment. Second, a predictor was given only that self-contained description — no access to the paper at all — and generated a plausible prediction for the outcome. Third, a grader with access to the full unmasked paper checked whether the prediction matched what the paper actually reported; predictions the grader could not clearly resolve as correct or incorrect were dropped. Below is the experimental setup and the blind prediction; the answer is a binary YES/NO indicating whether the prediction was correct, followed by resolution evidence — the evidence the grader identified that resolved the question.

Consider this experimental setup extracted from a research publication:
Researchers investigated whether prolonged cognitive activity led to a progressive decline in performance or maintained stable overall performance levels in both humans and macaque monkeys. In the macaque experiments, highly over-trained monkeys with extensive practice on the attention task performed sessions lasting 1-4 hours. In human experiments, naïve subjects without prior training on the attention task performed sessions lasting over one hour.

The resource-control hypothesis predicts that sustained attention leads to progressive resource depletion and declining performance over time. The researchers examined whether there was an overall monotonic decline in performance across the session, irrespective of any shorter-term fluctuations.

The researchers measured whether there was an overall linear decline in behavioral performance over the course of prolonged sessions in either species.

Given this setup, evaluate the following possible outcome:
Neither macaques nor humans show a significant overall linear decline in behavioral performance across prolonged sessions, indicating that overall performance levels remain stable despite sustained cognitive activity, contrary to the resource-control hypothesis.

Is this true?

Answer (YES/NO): YES